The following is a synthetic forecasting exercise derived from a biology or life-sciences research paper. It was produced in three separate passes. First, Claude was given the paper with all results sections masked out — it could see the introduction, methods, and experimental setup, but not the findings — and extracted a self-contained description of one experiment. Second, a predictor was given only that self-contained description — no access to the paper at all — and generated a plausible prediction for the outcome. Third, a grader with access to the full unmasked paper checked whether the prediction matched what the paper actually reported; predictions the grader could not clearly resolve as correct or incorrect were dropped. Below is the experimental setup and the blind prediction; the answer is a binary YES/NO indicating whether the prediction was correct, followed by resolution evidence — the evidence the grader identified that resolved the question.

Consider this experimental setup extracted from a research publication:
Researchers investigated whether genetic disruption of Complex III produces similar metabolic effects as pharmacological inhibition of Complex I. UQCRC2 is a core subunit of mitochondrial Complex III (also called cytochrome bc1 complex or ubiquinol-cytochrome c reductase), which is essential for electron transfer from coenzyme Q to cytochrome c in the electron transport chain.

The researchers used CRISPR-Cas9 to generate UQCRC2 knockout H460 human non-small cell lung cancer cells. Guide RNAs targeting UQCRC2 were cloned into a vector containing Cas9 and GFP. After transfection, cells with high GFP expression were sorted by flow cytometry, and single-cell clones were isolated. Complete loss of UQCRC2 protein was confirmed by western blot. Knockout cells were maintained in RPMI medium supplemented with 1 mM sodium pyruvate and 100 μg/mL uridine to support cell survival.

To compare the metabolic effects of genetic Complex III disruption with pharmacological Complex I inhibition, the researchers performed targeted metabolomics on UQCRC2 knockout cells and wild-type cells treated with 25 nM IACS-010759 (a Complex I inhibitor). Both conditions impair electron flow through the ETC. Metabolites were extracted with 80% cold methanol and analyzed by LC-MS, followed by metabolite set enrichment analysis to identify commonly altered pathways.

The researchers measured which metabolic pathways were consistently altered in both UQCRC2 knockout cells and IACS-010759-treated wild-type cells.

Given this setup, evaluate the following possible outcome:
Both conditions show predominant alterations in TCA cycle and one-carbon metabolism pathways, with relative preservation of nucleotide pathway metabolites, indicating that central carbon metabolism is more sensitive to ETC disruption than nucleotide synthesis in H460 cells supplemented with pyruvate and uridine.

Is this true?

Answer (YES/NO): NO